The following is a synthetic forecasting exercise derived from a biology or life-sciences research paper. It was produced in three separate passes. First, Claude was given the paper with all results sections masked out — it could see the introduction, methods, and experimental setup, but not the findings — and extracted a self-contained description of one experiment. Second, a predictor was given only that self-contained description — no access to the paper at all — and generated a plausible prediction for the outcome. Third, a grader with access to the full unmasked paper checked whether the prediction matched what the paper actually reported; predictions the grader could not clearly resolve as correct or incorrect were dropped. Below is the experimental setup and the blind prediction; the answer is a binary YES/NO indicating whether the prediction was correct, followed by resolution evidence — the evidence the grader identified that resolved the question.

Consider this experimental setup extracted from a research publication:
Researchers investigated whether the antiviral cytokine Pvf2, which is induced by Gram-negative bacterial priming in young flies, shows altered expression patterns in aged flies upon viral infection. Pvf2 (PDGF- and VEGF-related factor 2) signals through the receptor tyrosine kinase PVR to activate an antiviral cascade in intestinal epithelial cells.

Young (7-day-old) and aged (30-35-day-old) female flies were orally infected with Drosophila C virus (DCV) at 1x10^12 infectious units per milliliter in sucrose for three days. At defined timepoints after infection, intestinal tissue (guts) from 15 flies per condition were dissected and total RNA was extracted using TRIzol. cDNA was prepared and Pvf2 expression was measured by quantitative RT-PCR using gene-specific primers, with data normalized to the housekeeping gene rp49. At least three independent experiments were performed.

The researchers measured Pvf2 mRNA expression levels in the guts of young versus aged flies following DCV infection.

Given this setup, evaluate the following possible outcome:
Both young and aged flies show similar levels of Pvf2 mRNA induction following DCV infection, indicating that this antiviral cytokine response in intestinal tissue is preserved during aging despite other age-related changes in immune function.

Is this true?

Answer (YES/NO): NO